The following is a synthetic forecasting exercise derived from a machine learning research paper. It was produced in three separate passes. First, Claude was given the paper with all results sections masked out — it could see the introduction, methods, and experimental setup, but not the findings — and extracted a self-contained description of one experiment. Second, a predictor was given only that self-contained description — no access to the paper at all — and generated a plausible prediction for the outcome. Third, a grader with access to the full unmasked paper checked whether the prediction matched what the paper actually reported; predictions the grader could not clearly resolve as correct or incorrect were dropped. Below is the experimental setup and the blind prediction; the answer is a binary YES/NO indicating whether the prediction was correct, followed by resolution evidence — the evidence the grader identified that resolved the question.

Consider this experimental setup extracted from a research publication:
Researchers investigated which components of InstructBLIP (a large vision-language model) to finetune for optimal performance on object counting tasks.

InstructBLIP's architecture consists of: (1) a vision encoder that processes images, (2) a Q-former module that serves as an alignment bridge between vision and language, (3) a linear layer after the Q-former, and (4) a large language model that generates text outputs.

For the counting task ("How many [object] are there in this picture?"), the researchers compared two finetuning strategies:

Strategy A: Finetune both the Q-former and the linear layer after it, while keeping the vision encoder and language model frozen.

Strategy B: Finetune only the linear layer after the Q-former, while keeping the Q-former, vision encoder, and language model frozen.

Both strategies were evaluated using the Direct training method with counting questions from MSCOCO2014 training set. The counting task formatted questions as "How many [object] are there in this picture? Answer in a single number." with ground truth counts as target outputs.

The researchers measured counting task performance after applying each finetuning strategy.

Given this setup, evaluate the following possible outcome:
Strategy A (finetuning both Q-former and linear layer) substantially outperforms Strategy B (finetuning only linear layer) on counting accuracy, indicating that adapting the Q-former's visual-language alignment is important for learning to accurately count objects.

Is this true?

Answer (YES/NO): NO